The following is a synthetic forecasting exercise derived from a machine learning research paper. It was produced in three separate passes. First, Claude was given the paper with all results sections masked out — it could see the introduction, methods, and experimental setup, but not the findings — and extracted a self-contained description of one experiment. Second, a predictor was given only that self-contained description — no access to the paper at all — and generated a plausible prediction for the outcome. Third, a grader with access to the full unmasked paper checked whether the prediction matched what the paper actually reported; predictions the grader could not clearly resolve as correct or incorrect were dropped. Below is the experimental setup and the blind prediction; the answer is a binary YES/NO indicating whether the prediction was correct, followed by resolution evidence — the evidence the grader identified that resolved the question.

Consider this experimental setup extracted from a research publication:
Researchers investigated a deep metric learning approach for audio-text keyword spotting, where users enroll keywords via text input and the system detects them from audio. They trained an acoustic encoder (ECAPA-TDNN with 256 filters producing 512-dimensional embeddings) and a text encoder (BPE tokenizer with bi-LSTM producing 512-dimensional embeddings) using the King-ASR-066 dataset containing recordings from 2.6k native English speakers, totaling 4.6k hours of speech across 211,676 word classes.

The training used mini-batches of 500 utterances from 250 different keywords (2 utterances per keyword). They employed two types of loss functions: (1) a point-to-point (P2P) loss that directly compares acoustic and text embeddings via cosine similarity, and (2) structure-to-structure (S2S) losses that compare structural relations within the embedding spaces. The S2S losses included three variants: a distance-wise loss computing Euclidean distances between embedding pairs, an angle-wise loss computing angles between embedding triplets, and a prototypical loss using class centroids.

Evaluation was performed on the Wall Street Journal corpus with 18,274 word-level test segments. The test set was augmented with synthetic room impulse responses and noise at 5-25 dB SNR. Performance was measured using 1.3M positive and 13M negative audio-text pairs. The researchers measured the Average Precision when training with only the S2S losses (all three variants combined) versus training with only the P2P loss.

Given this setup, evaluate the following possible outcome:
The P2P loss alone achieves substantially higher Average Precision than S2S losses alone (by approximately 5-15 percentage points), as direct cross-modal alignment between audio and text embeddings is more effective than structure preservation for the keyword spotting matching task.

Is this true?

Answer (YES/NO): YES